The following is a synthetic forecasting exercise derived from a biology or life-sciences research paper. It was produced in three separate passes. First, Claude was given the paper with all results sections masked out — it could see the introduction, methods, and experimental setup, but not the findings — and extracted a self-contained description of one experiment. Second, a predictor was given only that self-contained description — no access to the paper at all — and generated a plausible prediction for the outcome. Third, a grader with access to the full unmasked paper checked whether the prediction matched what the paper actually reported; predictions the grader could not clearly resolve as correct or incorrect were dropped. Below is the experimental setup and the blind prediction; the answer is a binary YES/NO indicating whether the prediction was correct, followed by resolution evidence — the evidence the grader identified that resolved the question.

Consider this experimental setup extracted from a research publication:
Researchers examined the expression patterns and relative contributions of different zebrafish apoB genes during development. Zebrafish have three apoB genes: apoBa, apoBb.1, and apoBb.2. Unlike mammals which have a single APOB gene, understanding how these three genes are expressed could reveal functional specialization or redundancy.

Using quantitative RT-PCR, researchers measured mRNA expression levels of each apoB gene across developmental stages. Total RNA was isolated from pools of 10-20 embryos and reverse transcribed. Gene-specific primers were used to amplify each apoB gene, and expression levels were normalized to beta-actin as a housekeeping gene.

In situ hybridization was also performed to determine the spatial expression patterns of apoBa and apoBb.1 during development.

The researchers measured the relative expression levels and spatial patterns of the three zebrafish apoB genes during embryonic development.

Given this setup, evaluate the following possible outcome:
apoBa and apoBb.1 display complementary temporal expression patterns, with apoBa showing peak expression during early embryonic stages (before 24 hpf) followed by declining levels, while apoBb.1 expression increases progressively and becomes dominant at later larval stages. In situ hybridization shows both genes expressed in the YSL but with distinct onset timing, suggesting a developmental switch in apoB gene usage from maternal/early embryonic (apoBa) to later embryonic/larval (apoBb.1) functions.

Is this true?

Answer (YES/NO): NO